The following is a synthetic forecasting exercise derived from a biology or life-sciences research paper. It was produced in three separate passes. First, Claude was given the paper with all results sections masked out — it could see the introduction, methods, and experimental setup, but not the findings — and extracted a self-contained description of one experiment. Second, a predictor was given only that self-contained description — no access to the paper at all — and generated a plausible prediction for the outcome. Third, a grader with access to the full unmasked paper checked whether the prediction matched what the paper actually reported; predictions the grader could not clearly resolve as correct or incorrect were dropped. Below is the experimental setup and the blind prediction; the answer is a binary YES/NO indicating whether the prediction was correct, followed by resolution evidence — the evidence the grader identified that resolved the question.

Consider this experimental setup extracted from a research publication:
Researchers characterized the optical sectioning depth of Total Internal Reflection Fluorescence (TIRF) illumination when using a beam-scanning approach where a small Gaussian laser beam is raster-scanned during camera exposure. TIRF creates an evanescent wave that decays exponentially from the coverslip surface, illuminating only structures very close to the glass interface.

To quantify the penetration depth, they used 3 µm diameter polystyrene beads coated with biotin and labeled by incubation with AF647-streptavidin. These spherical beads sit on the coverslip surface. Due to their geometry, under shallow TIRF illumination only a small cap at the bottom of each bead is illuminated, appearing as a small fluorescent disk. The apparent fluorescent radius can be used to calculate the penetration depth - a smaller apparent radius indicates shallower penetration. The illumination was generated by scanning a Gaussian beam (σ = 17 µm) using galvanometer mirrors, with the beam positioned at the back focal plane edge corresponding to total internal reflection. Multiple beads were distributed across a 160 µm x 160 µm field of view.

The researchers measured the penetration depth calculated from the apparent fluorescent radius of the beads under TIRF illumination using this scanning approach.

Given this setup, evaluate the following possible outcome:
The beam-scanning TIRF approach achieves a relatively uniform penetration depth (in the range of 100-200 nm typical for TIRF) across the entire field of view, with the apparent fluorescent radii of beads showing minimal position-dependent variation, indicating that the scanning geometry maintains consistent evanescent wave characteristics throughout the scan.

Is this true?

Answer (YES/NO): YES